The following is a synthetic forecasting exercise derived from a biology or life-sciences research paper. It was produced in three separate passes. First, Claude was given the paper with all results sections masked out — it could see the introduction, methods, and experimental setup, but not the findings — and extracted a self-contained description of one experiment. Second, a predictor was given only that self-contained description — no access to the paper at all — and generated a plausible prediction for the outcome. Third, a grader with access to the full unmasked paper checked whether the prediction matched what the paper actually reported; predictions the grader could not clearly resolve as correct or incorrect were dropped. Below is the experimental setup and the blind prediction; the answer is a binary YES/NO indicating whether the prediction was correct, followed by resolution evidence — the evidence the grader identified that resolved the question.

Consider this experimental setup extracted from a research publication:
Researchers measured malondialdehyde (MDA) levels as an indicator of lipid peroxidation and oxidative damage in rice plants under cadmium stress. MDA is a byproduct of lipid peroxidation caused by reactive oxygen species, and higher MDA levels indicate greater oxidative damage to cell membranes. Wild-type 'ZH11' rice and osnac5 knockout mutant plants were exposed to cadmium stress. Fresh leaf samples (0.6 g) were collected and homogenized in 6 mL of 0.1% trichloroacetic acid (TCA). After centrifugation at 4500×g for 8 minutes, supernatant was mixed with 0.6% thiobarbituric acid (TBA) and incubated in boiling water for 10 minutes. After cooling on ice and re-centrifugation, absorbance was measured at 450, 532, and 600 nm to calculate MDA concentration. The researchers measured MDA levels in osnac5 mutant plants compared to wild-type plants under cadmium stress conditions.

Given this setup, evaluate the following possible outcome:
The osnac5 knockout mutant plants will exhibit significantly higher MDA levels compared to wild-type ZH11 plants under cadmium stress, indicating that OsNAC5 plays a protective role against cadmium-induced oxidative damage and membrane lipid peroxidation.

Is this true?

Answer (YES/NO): YES